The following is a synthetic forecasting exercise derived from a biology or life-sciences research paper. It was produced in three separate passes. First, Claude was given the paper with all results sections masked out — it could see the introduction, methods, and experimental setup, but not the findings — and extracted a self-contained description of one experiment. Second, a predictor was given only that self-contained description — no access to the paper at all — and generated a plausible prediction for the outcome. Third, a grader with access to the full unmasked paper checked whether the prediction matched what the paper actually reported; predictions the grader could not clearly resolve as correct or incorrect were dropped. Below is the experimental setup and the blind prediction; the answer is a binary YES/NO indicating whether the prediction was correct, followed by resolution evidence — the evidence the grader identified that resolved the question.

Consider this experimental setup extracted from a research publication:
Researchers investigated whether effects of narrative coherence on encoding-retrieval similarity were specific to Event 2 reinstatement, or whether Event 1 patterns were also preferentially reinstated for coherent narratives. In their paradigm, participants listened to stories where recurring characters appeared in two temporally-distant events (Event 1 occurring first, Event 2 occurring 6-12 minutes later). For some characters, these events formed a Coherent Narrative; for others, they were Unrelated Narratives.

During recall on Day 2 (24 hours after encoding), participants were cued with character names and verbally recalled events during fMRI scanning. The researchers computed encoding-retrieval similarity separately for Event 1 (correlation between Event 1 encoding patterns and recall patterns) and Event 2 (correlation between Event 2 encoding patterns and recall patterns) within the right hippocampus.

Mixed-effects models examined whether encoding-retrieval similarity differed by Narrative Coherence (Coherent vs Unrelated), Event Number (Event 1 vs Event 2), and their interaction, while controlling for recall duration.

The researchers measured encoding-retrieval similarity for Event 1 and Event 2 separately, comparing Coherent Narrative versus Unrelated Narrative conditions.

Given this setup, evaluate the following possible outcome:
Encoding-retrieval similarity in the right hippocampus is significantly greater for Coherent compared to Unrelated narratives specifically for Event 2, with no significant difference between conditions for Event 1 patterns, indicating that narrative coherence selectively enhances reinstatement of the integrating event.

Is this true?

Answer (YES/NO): YES